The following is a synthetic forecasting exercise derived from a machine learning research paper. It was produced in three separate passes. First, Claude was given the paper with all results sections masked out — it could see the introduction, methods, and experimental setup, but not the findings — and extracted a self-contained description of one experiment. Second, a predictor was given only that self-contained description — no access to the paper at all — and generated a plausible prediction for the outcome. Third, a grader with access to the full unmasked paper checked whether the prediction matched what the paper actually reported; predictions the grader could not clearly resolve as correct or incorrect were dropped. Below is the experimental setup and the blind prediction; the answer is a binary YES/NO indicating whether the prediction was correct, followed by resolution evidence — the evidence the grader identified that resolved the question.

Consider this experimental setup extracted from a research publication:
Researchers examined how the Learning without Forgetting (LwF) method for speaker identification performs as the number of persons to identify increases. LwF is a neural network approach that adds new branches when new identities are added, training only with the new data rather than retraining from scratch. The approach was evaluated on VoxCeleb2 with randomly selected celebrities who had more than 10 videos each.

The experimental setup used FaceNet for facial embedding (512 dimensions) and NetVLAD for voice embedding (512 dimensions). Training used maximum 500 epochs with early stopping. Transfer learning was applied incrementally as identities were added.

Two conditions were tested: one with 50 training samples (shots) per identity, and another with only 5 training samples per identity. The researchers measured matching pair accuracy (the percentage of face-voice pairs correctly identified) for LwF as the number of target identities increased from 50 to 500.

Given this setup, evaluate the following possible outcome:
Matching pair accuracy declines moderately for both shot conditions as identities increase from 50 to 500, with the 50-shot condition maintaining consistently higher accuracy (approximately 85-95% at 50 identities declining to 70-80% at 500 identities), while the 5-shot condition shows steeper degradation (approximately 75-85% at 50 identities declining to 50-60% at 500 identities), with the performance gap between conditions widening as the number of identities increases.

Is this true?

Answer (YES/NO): NO